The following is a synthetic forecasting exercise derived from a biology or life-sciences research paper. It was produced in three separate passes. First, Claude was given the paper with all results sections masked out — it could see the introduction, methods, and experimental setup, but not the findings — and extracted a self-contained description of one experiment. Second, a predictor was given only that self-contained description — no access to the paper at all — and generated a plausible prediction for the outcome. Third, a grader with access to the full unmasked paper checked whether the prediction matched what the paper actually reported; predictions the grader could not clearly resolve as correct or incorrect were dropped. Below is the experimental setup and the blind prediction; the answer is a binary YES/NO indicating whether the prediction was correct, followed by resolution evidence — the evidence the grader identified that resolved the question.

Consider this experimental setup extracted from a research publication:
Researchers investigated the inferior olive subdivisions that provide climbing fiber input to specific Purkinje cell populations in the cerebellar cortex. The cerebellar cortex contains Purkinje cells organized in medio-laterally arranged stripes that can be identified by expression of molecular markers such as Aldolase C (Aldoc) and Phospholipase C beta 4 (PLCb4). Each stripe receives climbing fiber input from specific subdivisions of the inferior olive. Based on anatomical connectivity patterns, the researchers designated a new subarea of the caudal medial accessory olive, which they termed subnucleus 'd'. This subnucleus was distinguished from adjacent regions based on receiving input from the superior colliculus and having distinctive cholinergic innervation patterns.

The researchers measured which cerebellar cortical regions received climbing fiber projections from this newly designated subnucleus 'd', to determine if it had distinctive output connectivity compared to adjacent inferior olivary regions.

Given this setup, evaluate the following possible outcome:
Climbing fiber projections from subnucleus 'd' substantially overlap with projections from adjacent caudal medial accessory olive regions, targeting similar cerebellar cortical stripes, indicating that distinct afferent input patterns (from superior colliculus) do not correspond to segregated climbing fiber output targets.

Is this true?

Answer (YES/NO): NO